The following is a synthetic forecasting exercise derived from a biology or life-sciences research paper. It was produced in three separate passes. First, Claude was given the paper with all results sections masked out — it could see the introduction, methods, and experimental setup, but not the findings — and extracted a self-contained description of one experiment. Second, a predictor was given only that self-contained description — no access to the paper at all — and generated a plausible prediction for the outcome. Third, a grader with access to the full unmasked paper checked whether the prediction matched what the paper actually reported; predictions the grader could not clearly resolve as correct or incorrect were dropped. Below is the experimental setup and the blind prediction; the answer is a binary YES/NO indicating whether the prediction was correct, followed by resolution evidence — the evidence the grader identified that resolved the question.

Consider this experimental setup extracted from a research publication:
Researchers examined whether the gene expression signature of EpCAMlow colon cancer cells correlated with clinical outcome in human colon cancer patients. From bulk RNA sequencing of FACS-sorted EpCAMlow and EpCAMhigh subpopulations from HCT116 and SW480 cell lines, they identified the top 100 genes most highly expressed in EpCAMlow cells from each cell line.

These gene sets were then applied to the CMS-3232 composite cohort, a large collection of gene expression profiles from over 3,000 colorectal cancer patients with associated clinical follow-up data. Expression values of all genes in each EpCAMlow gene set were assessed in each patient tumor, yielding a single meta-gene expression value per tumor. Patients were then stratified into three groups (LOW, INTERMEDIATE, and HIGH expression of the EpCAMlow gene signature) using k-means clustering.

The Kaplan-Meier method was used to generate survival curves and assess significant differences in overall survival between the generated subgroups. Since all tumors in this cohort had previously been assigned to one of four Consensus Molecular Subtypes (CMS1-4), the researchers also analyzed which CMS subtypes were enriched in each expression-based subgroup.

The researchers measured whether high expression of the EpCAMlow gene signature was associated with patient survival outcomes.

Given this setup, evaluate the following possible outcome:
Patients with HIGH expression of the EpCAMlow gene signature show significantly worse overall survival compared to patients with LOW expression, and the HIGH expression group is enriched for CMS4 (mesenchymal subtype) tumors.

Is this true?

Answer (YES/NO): YES